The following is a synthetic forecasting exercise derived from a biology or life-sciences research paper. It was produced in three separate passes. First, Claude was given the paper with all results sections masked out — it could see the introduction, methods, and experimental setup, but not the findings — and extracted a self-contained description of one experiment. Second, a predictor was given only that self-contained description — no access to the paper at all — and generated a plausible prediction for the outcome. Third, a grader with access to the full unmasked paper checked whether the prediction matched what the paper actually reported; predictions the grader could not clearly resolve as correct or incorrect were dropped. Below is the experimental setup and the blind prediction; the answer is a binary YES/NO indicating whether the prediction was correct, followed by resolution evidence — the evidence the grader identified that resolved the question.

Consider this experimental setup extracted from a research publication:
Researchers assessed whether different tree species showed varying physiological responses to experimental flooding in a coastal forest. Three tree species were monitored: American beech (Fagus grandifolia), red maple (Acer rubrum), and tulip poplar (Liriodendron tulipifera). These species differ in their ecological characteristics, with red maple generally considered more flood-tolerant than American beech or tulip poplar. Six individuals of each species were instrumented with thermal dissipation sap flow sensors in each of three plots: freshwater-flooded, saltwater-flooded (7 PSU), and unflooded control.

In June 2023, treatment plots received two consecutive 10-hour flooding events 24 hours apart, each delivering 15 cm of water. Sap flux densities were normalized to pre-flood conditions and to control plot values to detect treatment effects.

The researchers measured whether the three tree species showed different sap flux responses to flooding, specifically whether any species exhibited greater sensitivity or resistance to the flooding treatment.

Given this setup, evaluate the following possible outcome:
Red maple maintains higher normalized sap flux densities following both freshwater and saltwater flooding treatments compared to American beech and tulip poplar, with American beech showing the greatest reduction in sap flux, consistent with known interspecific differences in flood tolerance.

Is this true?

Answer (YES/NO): NO